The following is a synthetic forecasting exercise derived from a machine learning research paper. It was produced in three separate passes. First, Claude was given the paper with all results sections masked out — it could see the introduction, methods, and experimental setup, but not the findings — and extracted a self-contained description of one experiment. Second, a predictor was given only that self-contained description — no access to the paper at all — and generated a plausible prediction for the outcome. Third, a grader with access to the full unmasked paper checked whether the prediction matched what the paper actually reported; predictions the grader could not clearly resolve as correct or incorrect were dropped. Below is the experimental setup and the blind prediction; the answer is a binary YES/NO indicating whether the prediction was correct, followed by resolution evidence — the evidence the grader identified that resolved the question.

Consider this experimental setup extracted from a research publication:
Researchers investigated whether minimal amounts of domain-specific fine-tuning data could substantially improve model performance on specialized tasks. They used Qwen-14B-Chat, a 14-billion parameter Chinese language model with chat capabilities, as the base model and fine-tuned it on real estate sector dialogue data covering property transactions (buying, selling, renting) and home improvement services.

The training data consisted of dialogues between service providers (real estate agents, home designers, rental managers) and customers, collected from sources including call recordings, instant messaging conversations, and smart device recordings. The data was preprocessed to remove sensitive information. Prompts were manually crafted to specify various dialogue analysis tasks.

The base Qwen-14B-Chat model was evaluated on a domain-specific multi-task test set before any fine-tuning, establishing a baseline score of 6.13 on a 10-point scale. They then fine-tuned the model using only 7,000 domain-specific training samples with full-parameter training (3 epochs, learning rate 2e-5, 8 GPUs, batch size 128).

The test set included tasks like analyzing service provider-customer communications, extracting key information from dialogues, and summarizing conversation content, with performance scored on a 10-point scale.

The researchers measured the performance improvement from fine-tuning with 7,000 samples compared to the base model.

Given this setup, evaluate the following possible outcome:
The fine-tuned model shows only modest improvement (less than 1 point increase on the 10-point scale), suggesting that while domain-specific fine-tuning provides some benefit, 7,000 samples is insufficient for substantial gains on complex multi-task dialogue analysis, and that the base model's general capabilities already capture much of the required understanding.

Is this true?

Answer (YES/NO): YES